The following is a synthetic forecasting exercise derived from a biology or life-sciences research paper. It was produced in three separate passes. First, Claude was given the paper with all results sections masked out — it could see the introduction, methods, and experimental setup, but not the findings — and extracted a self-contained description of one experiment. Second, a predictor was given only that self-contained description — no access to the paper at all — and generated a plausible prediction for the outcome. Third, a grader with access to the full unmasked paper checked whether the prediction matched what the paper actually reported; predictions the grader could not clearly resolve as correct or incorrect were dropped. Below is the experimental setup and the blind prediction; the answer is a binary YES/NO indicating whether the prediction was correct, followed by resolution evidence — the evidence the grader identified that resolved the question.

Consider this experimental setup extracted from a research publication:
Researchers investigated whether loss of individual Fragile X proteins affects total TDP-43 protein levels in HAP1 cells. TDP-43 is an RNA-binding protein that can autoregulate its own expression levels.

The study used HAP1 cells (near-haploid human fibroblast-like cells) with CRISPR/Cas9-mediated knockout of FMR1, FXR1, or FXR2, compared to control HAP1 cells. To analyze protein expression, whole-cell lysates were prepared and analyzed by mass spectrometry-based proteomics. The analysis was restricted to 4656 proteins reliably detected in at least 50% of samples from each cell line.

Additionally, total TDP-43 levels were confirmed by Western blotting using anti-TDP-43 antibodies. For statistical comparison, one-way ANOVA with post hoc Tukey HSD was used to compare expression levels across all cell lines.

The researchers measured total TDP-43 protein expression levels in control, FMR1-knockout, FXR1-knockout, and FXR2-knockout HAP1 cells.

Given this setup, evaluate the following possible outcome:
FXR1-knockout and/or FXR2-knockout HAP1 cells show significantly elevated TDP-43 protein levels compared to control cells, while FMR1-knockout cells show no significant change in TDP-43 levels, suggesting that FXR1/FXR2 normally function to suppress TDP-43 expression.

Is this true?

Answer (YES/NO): NO